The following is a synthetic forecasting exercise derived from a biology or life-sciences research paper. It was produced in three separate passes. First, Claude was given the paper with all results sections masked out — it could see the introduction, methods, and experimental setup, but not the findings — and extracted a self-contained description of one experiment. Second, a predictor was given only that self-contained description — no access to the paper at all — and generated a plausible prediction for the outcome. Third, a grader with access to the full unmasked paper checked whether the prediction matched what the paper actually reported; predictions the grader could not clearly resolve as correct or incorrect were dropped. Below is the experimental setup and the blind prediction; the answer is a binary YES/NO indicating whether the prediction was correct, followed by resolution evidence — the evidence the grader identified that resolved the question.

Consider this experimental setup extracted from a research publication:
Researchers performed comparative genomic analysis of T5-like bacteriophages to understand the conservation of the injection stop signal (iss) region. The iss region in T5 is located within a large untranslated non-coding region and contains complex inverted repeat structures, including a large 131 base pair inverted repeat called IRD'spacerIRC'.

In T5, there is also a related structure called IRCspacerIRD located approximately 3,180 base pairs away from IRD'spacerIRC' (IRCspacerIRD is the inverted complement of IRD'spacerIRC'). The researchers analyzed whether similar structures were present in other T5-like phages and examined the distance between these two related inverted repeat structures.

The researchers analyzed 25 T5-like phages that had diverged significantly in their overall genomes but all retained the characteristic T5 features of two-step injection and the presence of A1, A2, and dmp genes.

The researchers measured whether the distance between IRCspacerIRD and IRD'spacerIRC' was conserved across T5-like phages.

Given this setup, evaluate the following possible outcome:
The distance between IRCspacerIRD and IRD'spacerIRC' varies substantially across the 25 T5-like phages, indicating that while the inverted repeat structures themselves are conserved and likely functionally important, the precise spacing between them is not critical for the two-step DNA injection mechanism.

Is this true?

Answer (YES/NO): YES